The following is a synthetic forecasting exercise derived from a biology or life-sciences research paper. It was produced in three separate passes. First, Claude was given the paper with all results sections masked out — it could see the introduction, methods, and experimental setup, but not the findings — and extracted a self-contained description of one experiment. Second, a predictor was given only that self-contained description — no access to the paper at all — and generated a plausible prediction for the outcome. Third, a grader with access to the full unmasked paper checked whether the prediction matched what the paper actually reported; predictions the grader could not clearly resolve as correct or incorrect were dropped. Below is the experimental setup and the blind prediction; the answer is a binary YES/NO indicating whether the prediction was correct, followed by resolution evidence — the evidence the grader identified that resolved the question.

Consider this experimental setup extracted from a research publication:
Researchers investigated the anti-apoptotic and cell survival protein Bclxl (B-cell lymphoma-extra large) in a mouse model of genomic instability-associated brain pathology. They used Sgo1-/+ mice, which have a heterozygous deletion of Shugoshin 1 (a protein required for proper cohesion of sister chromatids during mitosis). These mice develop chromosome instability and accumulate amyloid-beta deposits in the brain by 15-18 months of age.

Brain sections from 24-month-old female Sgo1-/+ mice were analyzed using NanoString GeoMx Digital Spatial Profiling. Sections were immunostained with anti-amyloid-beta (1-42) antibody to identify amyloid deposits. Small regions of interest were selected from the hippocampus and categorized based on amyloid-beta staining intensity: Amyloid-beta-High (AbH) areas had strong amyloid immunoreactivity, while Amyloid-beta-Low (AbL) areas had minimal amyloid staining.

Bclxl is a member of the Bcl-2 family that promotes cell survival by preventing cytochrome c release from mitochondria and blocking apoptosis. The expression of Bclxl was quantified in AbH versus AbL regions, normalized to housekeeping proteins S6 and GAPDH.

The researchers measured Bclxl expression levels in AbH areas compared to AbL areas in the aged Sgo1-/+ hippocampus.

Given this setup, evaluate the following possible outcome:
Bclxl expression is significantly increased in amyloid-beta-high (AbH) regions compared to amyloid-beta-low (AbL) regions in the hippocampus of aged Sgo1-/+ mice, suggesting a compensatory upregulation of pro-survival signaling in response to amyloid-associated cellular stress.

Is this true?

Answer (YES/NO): NO